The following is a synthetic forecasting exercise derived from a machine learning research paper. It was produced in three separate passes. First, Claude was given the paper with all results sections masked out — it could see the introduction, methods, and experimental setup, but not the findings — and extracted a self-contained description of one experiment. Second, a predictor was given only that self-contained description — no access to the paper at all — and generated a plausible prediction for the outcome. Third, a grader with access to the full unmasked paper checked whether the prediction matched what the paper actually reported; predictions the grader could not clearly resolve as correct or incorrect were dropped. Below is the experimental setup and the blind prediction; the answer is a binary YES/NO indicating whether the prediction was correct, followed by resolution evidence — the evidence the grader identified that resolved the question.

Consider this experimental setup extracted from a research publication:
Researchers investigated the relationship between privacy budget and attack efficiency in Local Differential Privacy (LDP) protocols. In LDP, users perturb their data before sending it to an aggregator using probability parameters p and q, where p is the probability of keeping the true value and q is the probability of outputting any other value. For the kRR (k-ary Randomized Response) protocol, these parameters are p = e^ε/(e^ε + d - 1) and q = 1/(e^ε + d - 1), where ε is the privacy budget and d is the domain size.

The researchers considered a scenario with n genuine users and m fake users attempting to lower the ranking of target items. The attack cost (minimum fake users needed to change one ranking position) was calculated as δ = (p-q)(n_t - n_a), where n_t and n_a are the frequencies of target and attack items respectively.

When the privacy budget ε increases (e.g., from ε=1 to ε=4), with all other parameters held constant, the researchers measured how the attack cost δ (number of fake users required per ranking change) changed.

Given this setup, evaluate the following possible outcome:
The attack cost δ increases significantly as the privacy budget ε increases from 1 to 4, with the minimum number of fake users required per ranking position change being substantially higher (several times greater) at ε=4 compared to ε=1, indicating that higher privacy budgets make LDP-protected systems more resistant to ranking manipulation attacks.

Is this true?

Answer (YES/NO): YES